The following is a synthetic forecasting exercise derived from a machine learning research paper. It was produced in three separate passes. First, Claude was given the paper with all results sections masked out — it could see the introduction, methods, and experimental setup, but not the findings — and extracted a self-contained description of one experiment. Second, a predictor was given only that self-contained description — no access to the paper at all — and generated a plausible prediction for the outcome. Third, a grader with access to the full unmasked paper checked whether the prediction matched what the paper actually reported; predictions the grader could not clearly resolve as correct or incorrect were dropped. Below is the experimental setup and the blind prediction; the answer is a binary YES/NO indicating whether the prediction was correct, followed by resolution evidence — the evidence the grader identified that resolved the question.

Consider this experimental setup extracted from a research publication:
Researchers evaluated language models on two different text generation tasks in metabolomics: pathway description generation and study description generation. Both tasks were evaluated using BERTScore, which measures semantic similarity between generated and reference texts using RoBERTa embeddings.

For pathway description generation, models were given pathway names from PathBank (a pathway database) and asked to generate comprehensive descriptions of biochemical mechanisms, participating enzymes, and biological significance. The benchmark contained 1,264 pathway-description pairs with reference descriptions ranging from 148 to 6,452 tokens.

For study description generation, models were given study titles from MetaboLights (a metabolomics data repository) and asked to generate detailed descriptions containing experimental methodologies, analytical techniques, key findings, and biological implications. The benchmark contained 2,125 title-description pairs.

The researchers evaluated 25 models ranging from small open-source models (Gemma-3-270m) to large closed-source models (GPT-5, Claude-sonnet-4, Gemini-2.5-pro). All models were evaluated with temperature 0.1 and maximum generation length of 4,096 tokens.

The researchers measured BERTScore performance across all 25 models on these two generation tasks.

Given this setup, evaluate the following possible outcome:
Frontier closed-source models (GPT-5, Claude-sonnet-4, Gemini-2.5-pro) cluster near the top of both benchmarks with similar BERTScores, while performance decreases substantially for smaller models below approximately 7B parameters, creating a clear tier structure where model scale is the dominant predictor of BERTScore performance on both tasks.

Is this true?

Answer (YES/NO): NO